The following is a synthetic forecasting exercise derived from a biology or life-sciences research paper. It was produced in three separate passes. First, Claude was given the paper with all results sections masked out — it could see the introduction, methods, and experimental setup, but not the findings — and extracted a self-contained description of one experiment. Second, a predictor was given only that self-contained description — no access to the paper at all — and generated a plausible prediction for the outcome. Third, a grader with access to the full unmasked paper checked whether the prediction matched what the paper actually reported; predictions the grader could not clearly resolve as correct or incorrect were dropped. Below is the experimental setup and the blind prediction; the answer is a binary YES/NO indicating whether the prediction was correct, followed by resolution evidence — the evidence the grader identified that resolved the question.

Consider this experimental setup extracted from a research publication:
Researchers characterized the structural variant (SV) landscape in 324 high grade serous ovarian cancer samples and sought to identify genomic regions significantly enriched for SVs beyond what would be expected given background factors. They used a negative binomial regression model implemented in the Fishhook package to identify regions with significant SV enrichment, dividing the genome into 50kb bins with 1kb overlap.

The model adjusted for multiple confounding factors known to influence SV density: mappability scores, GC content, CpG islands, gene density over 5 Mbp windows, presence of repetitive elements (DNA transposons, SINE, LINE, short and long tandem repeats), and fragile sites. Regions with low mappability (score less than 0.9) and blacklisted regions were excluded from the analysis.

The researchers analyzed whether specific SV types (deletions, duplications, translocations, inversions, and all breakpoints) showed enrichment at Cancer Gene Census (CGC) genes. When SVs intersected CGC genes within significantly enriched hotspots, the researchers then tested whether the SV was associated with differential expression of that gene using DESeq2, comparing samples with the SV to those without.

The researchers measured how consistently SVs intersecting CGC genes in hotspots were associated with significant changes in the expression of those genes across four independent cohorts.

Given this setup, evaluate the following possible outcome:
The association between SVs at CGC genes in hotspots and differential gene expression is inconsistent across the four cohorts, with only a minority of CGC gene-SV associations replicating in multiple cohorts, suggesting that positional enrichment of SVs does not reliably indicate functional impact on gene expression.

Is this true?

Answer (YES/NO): NO